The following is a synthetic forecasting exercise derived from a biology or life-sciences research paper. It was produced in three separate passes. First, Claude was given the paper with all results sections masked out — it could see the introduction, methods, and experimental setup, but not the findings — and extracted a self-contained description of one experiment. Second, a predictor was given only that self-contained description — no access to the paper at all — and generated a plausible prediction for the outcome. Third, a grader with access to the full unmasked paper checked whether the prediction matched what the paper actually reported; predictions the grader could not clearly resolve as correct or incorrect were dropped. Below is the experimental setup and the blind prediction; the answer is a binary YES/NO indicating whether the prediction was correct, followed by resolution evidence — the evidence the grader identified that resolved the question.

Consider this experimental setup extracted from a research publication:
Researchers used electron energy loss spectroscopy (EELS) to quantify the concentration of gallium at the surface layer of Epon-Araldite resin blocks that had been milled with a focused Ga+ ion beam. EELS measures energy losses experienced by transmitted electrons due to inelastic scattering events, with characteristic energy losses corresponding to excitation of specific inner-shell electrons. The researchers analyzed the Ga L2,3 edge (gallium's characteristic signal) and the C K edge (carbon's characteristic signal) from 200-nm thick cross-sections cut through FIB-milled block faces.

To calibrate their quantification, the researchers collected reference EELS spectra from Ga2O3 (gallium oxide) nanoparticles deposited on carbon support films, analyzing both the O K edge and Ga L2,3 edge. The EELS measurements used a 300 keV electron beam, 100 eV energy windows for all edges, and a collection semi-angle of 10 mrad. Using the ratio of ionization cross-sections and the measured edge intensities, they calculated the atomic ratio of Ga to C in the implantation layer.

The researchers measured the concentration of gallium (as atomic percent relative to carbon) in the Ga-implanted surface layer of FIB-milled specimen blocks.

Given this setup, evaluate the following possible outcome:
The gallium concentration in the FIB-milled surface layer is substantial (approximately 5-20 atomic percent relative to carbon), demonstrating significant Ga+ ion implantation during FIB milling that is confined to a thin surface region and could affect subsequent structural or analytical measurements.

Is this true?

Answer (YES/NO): YES